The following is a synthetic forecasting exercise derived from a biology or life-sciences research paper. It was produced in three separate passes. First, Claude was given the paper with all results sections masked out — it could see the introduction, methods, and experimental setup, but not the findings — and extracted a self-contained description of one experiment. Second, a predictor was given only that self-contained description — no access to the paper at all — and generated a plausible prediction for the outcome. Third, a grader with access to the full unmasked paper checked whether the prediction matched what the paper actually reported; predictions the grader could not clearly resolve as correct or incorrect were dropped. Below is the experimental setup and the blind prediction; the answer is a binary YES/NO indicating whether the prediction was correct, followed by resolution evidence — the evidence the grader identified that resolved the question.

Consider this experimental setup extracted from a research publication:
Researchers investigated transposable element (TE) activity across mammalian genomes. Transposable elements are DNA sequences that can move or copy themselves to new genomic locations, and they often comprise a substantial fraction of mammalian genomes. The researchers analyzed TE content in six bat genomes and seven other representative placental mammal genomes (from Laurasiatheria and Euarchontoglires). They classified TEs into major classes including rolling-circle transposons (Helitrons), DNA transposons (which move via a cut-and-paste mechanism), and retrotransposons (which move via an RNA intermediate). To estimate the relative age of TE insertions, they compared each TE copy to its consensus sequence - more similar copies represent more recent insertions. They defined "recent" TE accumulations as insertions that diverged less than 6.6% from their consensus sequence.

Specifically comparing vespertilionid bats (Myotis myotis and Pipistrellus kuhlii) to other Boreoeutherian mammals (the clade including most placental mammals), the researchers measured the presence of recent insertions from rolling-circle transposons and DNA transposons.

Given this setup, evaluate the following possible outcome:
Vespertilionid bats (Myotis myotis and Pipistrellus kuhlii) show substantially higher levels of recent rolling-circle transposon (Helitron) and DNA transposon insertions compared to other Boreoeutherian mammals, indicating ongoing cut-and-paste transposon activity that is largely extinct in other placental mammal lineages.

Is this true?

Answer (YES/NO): YES